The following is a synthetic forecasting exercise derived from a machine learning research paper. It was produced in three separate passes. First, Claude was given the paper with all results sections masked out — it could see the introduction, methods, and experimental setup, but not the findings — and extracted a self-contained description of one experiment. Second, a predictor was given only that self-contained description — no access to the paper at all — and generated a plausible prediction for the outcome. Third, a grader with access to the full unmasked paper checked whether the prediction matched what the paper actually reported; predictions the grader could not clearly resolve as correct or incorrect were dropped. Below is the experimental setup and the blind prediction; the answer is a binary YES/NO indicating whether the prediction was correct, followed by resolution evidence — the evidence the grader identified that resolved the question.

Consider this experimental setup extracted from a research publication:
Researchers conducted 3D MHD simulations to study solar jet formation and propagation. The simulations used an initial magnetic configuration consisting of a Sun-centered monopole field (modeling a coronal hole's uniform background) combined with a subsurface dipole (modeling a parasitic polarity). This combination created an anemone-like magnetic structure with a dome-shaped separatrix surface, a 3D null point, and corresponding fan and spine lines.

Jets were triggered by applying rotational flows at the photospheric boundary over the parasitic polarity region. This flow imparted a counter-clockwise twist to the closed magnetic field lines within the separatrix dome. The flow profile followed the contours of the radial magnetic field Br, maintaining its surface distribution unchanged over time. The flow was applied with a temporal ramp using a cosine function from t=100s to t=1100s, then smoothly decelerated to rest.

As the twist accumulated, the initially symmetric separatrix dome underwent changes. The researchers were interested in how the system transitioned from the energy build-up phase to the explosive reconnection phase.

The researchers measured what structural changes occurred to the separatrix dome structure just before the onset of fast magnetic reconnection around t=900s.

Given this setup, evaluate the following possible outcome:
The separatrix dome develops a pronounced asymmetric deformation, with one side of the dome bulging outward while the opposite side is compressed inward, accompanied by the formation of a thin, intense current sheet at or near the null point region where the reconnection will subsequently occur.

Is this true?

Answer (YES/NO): NO